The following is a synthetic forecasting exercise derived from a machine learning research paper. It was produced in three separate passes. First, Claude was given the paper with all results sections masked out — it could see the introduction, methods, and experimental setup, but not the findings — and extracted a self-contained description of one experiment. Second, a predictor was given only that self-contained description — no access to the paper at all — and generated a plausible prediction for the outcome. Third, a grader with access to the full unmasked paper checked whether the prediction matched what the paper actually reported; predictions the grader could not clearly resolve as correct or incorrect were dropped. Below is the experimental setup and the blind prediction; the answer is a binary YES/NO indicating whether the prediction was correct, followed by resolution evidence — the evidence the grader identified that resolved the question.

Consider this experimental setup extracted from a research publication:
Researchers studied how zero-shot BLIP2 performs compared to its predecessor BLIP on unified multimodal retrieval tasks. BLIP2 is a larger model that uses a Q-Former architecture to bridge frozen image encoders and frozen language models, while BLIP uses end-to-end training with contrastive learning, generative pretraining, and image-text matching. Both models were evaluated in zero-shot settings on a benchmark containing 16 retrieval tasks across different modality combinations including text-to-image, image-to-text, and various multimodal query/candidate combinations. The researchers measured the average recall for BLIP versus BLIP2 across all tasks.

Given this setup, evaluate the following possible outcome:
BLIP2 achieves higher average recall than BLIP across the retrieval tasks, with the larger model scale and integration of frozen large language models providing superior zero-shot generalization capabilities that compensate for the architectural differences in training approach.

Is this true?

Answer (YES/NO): NO